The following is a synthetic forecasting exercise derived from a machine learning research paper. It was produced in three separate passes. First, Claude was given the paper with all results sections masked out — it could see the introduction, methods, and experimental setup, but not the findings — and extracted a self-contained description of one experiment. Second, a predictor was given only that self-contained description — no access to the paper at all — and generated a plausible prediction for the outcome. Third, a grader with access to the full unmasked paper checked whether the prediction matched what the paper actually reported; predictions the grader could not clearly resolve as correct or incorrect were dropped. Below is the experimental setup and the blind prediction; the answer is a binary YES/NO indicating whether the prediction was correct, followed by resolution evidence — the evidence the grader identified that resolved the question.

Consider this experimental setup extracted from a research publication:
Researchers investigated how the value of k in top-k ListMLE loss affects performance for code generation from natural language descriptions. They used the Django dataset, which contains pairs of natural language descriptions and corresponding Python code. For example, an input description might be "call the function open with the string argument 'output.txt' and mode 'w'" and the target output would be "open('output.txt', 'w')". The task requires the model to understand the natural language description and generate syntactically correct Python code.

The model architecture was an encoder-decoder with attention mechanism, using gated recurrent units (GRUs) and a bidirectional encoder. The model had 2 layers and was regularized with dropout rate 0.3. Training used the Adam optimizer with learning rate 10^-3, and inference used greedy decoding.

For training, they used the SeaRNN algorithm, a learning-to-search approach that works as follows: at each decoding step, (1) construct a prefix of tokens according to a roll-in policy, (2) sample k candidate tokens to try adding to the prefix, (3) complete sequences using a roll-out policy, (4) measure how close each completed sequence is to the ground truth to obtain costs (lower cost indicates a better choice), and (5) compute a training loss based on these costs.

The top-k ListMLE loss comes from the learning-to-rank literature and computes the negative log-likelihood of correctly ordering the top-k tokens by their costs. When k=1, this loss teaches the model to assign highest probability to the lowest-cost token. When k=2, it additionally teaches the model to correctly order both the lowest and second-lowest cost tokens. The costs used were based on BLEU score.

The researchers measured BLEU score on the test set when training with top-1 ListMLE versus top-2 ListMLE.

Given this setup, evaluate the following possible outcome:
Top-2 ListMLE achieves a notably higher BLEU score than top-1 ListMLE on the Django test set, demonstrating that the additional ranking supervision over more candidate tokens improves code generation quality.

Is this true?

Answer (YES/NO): NO